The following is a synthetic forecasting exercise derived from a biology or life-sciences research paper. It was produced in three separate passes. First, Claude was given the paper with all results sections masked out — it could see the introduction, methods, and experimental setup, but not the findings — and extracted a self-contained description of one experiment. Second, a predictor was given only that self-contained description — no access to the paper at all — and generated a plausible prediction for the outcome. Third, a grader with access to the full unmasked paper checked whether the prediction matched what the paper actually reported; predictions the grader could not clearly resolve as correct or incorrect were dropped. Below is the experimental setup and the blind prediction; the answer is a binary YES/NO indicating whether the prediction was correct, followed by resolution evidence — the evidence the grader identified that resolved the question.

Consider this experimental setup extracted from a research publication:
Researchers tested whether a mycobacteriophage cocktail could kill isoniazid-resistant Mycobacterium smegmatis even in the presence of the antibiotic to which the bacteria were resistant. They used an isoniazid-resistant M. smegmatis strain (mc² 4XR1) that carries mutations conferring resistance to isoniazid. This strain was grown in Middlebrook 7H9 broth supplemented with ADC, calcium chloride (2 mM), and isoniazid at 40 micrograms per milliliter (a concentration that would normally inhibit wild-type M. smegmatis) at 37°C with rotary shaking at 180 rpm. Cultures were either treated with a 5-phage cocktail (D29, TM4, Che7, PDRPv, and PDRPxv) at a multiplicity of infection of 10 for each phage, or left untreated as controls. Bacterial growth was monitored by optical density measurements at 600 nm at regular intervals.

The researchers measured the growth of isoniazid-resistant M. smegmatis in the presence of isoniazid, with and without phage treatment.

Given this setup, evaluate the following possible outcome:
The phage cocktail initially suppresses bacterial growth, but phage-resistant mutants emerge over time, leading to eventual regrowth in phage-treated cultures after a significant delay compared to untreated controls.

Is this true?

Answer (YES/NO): YES